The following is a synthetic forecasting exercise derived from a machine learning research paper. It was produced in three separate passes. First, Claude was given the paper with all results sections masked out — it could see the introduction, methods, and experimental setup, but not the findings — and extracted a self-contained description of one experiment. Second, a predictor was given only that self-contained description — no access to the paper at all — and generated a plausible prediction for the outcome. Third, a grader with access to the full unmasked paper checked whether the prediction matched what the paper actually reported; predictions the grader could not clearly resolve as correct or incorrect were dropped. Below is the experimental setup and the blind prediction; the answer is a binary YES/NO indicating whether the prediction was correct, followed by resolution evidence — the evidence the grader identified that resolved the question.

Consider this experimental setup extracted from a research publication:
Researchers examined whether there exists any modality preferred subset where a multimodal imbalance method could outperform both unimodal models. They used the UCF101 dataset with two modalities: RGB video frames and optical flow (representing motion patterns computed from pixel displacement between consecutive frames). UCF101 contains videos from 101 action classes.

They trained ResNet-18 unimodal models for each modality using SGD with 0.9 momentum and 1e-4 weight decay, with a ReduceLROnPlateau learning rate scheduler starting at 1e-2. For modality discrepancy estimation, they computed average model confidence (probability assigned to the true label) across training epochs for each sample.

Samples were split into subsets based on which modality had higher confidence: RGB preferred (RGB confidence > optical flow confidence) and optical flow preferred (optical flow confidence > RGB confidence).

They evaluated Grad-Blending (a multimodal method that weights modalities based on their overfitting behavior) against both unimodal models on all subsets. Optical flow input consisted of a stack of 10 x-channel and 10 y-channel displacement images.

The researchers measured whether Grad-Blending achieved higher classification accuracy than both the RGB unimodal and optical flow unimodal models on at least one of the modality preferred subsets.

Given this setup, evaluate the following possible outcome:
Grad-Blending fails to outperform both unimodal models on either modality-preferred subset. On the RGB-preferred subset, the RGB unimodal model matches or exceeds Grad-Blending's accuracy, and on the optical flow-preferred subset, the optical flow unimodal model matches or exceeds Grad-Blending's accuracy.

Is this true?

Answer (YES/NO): NO